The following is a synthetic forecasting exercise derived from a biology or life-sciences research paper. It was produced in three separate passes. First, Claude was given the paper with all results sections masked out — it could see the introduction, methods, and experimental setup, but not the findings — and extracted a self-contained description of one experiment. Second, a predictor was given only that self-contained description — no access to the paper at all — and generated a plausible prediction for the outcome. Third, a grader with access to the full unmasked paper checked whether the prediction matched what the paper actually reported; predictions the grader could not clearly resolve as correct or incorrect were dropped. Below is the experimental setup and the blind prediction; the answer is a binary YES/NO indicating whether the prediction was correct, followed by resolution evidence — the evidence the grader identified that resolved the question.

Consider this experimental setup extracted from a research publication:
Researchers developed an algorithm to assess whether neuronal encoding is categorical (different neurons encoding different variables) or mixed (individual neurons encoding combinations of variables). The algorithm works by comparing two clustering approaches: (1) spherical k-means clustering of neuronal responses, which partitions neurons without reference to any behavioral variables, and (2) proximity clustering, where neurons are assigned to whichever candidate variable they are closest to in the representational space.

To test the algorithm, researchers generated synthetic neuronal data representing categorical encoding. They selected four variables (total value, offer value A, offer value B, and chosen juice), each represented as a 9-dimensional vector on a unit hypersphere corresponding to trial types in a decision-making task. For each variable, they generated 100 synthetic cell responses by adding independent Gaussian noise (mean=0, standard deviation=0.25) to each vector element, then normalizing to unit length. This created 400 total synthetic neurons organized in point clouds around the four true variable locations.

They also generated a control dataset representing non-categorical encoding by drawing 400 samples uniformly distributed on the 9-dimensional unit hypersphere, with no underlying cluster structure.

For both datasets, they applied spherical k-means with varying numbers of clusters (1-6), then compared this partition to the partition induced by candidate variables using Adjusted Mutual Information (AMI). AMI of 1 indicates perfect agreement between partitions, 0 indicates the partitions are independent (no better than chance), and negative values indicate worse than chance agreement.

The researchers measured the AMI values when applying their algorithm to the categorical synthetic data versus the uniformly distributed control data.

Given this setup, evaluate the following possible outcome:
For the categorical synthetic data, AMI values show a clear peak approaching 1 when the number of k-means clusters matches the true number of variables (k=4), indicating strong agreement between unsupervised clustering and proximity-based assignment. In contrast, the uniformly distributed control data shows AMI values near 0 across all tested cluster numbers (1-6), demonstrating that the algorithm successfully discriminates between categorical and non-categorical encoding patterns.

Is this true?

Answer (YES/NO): NO